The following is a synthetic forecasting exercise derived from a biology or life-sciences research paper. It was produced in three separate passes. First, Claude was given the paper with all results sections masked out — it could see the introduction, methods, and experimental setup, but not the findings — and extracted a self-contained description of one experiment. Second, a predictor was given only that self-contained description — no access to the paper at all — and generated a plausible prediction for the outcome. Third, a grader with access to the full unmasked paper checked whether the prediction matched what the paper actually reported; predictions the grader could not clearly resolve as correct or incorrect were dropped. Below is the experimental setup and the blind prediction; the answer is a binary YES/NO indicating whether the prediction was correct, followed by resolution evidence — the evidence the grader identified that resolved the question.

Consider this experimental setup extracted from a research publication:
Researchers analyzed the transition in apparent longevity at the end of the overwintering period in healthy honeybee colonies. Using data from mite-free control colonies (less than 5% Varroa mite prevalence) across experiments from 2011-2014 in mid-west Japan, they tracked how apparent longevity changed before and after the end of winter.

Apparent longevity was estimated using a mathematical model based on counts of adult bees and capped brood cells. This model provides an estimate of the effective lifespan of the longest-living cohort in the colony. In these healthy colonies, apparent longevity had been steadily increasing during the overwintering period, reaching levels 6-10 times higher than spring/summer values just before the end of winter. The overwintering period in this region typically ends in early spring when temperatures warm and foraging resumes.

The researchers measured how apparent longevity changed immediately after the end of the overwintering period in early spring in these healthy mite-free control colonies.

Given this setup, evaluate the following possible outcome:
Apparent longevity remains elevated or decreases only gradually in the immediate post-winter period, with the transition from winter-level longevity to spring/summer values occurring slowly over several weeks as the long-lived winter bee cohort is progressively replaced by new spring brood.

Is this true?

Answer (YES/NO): NO